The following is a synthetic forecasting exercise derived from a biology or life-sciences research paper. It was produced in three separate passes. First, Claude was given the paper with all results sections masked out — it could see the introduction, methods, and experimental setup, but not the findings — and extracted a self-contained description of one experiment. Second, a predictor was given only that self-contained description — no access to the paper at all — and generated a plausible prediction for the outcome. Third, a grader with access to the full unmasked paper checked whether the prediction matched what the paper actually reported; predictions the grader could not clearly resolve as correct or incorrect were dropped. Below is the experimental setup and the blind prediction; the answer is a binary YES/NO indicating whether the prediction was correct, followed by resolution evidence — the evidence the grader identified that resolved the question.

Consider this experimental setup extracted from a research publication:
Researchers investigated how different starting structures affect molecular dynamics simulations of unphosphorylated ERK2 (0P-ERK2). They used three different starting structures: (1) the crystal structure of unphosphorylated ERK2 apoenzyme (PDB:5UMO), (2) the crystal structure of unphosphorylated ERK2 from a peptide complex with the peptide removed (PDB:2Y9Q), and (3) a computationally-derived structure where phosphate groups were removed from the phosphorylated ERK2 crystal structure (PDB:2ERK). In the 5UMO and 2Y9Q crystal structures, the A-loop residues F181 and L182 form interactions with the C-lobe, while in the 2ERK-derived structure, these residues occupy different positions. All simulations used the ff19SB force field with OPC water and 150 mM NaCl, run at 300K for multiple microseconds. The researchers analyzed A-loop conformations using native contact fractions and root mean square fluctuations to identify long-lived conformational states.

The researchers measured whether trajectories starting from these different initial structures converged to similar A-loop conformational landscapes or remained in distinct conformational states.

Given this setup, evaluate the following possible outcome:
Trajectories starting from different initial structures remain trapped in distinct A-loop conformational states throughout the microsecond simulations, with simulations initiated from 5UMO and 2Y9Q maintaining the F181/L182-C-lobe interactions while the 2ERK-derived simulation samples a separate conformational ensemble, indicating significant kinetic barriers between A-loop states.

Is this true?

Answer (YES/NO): NO